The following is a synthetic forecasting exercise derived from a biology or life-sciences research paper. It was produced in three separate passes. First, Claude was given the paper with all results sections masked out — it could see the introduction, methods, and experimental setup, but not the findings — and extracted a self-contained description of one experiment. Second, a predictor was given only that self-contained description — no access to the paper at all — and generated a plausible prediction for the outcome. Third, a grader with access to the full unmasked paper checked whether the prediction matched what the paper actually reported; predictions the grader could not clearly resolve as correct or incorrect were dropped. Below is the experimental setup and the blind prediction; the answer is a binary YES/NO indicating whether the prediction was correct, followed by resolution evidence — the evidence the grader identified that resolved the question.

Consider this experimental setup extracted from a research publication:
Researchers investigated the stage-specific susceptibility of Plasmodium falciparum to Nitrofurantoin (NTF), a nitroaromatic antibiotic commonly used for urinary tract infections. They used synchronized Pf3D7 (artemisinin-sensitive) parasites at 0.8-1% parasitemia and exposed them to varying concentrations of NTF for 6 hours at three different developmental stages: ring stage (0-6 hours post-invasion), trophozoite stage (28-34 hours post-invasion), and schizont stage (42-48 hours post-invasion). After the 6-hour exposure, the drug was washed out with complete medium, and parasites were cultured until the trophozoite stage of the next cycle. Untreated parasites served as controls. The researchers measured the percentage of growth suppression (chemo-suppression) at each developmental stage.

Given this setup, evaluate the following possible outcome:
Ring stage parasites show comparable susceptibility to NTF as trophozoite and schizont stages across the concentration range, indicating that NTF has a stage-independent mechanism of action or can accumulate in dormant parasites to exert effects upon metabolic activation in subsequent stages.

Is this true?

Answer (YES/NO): NO